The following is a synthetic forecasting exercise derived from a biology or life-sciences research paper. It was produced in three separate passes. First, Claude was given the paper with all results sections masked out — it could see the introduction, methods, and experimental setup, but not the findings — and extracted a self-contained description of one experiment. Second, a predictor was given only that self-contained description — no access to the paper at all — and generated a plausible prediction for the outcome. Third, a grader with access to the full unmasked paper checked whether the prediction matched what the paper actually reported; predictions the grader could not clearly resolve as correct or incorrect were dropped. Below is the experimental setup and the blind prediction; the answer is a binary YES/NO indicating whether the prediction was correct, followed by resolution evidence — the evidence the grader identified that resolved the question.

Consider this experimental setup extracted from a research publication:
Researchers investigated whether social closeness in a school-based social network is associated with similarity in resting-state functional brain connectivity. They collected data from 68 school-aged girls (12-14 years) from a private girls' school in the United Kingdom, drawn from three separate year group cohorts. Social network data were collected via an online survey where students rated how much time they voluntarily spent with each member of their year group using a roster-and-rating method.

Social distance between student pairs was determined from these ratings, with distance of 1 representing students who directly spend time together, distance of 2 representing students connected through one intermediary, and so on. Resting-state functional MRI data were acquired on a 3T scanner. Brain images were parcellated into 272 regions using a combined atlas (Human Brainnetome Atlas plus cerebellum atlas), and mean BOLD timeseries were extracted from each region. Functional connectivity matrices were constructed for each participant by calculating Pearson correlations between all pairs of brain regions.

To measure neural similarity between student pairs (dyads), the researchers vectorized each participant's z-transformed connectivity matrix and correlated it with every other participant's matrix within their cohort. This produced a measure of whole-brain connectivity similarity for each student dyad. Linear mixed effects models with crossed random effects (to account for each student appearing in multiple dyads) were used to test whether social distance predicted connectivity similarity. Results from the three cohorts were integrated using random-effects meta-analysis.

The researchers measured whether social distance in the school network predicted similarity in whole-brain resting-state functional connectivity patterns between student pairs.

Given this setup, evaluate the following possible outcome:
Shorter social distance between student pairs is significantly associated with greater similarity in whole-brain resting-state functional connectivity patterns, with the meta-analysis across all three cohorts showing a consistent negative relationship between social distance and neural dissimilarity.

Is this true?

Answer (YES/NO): NO